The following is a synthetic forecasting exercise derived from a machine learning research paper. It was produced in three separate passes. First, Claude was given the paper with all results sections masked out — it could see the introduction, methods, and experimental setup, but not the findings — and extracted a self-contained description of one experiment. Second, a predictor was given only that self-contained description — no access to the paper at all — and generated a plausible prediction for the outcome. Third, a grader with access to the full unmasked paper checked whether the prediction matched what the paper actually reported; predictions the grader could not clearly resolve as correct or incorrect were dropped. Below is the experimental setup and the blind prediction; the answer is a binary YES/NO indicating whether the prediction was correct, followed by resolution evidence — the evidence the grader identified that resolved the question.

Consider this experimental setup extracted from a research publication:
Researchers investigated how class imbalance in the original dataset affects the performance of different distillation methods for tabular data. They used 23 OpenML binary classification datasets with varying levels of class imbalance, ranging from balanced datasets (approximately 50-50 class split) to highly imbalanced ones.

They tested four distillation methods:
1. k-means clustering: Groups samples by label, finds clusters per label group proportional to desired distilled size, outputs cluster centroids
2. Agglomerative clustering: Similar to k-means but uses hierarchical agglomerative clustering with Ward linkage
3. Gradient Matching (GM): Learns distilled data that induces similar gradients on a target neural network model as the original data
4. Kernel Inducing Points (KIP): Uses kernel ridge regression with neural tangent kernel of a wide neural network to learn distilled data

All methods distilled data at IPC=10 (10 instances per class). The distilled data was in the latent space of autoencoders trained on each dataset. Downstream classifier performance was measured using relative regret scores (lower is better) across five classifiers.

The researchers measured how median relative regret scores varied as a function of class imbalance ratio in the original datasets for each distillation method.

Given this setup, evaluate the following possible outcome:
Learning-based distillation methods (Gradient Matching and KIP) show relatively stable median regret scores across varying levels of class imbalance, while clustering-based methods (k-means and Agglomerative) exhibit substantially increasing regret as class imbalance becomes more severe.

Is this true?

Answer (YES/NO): NO